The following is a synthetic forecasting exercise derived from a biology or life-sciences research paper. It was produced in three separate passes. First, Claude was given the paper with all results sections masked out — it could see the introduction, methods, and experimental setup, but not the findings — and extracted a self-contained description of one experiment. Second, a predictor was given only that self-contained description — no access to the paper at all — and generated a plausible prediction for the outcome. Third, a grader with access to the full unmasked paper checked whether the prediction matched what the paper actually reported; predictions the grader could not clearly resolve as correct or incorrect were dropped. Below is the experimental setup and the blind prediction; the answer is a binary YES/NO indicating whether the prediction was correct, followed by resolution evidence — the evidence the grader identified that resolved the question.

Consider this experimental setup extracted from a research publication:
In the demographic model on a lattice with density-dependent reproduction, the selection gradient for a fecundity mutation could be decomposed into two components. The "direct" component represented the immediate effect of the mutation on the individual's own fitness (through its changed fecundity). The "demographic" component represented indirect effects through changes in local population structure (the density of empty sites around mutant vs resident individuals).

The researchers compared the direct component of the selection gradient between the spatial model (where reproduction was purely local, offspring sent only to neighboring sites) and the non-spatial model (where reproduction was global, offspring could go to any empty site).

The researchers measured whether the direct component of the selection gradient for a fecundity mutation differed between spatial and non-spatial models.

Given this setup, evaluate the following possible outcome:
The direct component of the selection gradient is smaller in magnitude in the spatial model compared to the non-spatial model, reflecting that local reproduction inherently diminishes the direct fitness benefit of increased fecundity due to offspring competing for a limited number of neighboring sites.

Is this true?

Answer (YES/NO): NO